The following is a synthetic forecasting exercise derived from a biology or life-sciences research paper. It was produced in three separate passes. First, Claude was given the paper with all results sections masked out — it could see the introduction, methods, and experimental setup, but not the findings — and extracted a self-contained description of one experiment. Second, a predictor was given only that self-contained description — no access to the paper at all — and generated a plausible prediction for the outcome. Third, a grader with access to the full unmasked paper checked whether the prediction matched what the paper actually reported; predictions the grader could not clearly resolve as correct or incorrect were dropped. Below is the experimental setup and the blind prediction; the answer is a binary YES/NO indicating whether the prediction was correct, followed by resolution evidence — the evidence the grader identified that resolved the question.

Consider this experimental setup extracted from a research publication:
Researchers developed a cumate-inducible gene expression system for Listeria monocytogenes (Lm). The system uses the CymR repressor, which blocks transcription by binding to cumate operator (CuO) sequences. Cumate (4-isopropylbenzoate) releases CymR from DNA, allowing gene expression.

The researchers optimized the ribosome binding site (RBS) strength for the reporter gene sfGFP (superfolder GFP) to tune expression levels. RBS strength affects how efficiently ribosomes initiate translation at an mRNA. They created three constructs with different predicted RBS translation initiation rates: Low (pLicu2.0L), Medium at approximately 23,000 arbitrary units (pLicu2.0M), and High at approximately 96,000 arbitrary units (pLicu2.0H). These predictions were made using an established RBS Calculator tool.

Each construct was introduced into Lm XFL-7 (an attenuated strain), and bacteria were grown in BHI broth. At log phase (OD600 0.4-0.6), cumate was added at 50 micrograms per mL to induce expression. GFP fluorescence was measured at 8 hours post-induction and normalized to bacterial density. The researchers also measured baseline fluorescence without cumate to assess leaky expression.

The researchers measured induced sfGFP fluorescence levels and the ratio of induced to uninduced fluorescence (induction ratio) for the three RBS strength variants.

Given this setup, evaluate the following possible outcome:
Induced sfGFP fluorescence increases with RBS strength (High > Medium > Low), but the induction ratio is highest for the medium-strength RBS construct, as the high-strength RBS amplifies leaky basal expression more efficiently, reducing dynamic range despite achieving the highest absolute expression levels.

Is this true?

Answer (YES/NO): NO